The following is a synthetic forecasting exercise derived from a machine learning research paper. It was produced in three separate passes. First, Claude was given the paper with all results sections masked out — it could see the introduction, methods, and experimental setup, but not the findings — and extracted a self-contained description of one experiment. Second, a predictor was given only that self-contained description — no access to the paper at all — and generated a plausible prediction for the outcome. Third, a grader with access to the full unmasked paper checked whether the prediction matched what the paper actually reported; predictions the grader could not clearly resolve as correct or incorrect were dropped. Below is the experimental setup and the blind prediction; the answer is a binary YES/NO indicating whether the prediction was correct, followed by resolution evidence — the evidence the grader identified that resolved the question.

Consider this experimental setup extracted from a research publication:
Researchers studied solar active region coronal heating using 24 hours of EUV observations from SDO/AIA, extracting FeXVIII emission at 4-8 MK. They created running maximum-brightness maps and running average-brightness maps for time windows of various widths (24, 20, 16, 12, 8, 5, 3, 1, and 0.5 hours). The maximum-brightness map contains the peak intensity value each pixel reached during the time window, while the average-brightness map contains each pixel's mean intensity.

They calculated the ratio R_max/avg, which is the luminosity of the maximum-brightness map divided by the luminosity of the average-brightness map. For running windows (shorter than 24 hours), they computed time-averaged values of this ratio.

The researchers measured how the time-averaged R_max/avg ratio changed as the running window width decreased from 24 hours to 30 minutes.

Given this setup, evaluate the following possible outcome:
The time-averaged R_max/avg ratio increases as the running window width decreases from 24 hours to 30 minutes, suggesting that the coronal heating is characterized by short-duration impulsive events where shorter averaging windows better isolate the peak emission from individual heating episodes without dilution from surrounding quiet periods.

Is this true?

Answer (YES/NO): NO